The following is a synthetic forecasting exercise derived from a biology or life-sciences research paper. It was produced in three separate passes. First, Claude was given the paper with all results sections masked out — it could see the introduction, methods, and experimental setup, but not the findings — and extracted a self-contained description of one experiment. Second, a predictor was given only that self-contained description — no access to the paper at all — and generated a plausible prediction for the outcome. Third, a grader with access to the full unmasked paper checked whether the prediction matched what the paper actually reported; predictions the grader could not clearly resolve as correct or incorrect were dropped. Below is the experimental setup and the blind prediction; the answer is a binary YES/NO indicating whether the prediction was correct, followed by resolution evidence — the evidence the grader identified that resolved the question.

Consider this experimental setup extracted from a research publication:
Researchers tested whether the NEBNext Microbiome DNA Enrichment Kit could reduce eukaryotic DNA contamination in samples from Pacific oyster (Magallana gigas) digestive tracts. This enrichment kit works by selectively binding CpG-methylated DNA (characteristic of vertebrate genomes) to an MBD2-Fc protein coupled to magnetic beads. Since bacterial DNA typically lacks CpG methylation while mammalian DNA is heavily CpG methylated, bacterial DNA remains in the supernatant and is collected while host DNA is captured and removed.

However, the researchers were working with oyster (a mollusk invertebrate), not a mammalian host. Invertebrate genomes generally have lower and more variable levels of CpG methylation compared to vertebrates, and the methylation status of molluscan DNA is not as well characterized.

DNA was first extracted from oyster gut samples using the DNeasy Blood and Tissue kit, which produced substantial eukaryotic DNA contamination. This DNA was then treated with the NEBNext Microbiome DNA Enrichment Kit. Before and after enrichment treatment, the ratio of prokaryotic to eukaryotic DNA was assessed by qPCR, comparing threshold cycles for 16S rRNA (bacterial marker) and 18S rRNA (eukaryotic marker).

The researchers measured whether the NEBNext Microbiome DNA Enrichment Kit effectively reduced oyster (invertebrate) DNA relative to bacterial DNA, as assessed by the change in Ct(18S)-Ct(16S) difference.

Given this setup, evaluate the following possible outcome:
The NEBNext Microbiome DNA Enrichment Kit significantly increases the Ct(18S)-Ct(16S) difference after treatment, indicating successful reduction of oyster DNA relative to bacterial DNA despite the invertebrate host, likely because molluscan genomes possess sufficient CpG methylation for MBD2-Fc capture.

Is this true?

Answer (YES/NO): YES